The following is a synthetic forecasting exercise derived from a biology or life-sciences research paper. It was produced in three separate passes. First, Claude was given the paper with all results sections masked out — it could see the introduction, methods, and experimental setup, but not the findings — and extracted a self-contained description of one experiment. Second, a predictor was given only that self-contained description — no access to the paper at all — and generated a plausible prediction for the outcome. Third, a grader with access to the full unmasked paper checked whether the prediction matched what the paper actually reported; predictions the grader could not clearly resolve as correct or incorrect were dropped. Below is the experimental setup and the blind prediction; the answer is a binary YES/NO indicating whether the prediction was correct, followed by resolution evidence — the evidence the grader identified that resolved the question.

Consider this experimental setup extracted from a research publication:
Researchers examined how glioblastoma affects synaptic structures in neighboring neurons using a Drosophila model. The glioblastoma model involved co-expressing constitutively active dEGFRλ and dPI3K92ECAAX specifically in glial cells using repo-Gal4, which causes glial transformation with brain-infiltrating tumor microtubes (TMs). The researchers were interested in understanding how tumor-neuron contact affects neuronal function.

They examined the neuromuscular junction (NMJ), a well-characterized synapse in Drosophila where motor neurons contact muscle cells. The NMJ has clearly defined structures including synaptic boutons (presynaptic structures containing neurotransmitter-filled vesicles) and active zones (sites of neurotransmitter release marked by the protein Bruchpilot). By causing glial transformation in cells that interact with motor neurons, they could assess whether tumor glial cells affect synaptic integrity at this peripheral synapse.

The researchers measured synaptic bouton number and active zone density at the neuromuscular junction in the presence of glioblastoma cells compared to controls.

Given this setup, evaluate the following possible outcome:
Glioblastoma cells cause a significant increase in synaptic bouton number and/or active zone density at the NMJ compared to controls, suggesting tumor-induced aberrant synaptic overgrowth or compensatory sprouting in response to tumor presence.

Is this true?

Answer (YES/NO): NO